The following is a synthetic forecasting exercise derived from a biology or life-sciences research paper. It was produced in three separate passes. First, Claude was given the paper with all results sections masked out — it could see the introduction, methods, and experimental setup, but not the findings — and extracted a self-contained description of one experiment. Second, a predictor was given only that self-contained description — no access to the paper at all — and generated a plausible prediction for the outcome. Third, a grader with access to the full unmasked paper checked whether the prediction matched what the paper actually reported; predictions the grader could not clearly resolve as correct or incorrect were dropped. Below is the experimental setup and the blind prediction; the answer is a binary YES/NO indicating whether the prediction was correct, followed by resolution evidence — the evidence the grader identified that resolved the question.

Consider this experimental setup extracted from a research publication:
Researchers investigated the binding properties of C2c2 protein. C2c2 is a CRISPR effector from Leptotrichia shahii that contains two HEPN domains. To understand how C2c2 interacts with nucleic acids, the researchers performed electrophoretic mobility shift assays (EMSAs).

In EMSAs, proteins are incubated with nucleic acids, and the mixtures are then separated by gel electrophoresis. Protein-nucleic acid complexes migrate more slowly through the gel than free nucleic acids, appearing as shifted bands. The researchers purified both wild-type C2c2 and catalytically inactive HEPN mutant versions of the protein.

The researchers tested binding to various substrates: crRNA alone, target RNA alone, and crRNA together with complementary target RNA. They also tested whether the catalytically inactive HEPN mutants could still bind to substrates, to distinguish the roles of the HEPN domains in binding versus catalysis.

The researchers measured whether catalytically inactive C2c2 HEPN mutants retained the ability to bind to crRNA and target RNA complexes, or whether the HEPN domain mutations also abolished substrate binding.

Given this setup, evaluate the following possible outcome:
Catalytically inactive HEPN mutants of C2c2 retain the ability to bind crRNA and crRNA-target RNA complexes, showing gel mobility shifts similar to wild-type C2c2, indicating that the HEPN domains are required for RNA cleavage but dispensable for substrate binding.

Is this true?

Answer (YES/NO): YES